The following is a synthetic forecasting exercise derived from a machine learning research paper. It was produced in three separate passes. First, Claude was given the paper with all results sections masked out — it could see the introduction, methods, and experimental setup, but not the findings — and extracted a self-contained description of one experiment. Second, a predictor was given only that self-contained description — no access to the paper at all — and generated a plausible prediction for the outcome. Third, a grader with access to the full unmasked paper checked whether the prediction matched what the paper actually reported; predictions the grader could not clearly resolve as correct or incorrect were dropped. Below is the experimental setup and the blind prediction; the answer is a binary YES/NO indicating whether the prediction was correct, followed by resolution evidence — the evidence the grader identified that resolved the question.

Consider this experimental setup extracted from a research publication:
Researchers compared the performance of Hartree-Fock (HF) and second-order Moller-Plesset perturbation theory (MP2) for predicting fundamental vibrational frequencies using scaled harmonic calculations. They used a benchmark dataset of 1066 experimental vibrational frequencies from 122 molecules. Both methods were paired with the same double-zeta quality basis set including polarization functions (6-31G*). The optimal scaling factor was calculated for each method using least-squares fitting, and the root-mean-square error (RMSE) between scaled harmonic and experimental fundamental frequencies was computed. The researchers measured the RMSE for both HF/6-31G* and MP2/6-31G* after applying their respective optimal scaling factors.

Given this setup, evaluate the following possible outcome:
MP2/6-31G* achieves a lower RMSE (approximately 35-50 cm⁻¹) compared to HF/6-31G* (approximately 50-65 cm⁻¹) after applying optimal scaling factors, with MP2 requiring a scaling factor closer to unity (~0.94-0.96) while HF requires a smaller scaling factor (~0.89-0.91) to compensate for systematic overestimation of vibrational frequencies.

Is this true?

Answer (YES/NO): NO